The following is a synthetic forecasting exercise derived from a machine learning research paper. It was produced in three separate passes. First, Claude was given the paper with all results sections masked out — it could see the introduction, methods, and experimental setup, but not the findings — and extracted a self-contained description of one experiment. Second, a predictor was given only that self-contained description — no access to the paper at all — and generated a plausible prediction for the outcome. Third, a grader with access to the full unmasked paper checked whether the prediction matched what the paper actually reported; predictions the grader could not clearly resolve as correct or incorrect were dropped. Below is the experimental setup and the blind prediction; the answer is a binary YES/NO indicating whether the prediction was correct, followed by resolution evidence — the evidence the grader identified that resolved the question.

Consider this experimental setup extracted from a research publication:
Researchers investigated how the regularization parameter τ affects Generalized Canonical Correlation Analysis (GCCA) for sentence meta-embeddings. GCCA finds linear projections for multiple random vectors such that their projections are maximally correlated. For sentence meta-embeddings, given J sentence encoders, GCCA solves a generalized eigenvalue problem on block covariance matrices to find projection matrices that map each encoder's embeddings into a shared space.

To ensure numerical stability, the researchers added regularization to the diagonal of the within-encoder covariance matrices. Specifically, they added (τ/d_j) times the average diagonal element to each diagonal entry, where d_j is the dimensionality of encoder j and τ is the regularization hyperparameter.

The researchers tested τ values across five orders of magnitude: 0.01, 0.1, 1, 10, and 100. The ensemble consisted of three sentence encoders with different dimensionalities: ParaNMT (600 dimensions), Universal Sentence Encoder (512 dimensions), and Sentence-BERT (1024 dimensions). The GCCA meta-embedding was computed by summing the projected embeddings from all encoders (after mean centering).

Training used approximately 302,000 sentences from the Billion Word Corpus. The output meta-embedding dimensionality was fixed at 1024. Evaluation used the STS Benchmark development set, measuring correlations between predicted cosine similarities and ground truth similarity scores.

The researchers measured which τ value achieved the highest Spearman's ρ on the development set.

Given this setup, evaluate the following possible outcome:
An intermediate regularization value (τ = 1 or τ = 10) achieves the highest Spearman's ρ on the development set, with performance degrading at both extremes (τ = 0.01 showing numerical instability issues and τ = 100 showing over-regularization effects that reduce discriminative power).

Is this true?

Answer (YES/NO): YES